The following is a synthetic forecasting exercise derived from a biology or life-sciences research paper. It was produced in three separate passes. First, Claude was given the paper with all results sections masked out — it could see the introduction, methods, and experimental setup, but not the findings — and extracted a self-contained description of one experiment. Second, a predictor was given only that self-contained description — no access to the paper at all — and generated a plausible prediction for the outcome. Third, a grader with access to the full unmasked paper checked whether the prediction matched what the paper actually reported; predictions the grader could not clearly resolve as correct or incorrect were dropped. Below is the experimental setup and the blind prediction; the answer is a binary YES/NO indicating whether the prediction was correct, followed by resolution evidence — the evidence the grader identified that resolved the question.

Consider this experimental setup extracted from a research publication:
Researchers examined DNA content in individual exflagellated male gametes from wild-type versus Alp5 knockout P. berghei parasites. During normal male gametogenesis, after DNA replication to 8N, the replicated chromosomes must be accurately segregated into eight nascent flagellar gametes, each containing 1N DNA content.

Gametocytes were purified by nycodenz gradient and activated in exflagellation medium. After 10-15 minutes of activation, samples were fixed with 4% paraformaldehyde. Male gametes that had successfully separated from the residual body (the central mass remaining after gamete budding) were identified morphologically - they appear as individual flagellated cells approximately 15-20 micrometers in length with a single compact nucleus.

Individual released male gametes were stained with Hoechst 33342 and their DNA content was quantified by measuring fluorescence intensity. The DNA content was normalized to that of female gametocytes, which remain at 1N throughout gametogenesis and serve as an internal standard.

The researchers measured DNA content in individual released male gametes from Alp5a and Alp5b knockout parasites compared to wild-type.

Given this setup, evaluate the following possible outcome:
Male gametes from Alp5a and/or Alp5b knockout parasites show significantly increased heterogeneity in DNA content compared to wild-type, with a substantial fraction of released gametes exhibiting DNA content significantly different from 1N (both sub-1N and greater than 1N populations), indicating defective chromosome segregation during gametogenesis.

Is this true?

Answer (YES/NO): NO